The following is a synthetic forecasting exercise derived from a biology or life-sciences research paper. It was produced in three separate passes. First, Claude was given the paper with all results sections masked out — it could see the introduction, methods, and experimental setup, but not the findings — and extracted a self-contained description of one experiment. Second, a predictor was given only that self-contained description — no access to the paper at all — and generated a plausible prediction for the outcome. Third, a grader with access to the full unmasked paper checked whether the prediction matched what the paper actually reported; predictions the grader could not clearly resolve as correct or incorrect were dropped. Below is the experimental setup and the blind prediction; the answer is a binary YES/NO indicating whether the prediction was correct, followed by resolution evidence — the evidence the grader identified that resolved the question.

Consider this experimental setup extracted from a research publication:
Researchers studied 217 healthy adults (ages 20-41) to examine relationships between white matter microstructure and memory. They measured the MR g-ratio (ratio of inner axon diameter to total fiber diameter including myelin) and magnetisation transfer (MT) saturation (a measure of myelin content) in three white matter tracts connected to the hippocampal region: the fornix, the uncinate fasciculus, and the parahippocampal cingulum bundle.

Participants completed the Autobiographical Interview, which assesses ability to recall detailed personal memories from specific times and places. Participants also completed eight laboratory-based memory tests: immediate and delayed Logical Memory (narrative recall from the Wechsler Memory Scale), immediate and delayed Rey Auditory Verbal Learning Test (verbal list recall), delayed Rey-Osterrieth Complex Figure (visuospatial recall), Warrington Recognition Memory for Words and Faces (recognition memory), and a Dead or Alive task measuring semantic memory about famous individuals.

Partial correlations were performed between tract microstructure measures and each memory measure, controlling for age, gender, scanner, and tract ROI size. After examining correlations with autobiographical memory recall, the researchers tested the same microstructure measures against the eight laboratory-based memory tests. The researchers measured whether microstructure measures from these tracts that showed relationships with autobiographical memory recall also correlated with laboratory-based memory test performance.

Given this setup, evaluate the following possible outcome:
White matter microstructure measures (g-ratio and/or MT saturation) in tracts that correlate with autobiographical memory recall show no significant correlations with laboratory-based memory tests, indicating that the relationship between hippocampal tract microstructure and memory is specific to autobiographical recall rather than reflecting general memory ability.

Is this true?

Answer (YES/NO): YES